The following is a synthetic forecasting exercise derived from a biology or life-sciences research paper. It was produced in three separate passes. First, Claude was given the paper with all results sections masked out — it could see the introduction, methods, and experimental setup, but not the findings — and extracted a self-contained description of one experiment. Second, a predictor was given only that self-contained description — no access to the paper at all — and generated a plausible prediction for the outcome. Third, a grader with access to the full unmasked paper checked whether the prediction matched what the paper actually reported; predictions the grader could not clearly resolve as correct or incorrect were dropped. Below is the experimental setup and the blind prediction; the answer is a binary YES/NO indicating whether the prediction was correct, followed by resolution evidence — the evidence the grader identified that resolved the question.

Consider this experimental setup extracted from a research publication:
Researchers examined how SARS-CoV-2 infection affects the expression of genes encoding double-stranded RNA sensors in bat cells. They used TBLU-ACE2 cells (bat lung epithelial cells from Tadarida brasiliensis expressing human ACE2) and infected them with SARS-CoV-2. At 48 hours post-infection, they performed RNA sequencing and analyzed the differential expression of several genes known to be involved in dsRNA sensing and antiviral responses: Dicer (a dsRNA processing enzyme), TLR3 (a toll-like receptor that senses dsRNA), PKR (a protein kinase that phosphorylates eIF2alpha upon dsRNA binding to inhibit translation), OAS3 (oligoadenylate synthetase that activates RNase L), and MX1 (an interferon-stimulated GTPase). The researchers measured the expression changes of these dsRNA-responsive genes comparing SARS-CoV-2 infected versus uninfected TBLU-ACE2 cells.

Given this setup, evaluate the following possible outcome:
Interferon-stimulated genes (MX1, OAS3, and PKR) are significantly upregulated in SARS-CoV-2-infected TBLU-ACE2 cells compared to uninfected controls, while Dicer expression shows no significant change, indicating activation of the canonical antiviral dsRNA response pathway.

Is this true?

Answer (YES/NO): NO